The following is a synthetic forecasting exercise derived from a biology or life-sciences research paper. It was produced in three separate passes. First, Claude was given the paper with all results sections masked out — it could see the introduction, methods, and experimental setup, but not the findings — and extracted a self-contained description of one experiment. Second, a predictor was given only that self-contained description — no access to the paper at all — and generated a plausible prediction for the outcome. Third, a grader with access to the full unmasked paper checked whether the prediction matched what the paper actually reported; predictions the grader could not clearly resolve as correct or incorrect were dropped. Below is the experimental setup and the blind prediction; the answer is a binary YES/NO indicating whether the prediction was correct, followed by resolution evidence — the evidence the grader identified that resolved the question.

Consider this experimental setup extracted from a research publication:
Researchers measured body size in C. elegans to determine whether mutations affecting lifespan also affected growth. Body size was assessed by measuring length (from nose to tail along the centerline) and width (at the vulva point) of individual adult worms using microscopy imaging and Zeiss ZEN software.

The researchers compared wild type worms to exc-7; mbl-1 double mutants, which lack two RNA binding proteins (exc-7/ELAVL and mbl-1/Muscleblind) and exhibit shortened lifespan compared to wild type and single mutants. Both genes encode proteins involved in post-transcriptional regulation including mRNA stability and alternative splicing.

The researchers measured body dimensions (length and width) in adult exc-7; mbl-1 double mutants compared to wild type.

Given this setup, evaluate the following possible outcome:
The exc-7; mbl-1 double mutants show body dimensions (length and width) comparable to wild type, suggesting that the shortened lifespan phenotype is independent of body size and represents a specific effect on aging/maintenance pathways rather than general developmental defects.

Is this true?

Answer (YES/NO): NO